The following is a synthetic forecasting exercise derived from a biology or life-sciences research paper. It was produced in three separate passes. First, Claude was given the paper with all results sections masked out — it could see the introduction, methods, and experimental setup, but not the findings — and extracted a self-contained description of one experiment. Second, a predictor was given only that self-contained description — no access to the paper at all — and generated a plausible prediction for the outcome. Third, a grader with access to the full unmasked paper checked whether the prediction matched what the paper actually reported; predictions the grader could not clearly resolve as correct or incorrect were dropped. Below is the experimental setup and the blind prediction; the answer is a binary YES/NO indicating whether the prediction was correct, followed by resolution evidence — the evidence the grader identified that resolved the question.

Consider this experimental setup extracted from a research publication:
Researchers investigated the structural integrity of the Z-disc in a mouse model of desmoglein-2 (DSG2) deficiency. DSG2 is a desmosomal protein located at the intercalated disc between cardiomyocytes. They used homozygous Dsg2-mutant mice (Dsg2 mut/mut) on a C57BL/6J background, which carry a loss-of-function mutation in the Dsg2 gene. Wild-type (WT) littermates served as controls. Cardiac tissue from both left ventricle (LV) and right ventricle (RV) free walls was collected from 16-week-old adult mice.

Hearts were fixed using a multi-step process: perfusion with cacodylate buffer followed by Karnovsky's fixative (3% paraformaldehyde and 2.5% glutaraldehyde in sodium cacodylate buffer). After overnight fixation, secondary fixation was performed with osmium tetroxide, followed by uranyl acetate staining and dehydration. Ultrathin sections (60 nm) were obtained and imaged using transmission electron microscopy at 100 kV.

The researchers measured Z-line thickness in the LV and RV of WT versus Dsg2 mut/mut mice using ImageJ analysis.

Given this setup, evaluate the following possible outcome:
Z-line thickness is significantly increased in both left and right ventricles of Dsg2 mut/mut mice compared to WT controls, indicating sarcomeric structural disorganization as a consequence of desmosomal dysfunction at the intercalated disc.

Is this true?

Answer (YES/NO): NO